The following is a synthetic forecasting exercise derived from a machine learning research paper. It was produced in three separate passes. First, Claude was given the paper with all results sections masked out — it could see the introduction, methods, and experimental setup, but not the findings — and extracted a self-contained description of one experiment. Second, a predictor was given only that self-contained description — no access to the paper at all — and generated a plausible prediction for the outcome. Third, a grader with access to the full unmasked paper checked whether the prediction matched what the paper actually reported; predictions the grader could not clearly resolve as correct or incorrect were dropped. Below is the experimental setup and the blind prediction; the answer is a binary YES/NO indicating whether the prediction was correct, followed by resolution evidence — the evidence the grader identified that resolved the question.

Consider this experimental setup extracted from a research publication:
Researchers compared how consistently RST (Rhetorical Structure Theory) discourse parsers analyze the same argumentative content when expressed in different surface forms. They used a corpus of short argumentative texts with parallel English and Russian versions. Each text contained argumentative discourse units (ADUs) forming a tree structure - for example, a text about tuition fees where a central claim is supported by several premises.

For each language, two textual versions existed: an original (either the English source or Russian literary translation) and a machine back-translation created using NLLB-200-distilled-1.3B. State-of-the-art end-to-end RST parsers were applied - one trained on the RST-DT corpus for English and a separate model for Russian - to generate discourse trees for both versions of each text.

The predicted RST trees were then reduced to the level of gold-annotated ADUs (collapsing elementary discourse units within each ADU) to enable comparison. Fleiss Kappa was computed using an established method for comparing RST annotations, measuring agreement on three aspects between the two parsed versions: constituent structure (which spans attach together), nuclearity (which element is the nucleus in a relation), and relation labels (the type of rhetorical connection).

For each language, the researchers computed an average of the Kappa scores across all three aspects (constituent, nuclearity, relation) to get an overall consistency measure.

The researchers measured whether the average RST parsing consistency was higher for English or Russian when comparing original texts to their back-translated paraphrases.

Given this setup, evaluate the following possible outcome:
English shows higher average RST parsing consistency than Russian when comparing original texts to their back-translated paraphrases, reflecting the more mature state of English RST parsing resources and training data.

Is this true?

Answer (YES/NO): YES